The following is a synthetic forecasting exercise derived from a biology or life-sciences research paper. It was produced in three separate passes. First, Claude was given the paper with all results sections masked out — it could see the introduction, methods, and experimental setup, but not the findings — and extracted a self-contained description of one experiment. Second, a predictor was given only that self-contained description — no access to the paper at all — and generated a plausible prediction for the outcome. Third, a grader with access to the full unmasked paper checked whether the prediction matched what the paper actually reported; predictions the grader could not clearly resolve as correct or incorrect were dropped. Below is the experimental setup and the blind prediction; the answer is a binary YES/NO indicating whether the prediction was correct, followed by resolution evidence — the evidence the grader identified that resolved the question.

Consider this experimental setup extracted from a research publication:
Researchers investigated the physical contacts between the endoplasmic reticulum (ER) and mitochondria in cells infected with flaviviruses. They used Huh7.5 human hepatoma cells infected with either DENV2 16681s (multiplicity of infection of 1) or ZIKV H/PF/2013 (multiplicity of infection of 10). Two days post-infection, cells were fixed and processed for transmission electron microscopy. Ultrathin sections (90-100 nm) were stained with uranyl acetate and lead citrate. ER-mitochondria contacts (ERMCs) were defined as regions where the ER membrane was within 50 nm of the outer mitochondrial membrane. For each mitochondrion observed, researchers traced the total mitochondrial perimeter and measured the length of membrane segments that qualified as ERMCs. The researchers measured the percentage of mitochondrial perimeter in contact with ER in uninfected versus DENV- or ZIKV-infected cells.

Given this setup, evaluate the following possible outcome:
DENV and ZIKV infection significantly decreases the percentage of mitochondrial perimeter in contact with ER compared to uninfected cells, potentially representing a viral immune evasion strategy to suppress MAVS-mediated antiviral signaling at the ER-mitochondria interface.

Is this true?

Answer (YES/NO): YES